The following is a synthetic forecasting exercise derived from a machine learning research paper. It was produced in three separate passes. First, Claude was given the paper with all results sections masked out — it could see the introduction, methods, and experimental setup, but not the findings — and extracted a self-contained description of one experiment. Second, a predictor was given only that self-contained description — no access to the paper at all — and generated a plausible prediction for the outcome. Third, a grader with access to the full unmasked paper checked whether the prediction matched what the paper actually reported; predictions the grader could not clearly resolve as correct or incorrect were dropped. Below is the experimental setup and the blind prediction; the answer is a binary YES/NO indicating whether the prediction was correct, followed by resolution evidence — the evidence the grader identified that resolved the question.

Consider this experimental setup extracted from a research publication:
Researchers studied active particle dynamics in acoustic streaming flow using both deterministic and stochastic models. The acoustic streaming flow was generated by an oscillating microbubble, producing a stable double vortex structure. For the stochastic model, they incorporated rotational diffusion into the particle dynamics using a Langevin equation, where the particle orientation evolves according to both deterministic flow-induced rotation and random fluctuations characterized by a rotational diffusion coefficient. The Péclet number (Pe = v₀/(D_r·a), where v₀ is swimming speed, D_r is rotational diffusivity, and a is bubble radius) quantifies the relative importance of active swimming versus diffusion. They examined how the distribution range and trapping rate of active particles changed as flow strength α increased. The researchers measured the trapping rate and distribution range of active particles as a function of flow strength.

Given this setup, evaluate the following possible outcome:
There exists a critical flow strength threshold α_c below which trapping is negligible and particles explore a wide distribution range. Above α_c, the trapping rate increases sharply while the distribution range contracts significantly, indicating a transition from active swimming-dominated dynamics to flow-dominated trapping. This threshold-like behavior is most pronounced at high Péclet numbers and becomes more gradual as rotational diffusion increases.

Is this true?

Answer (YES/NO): NO